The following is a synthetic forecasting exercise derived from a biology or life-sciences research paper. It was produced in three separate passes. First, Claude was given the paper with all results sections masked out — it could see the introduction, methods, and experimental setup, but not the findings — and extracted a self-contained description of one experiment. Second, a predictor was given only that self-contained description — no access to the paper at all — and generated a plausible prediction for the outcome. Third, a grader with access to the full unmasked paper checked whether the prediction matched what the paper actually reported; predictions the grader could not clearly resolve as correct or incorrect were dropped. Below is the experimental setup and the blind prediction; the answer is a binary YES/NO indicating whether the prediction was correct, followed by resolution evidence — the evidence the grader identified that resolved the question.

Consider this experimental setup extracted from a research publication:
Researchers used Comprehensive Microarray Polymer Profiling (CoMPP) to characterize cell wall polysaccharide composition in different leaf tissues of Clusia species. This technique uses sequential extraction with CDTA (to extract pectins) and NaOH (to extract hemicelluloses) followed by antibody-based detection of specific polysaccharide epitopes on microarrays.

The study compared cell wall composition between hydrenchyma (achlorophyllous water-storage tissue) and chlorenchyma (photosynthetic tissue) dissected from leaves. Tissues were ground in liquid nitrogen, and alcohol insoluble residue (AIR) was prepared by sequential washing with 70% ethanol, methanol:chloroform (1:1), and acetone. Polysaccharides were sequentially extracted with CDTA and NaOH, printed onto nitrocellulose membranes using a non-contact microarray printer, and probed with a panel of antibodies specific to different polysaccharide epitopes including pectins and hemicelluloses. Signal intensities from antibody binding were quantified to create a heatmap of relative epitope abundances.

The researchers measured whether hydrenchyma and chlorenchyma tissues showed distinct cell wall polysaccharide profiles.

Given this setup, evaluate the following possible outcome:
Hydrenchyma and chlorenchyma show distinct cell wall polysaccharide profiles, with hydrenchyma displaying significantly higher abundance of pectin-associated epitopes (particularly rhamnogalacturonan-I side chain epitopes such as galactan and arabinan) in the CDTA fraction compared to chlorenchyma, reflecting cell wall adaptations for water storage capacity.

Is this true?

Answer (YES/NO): NO